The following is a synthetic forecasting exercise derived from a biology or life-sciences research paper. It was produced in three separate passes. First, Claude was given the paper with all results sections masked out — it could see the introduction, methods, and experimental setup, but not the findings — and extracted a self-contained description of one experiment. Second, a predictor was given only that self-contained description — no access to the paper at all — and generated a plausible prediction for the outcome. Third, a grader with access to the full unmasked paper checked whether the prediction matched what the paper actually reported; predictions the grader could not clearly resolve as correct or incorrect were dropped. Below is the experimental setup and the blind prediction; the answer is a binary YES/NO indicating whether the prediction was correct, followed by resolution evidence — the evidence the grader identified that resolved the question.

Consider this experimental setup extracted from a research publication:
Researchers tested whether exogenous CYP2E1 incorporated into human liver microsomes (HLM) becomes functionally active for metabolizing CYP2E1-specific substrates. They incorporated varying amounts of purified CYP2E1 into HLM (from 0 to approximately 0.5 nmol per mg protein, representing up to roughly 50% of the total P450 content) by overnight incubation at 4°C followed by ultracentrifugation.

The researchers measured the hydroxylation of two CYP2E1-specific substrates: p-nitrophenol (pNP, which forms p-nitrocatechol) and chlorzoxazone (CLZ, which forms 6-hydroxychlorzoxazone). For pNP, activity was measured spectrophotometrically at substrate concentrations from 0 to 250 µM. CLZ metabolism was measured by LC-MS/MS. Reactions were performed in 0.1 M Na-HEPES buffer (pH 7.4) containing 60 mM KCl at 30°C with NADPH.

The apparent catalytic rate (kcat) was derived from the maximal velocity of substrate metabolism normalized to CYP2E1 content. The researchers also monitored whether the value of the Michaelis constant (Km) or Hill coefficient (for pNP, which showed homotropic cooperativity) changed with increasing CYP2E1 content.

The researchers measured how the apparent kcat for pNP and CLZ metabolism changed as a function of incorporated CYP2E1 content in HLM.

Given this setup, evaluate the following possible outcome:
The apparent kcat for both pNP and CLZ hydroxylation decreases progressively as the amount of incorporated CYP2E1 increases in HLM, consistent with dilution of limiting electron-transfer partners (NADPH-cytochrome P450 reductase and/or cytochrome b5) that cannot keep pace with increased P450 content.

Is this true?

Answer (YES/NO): NO